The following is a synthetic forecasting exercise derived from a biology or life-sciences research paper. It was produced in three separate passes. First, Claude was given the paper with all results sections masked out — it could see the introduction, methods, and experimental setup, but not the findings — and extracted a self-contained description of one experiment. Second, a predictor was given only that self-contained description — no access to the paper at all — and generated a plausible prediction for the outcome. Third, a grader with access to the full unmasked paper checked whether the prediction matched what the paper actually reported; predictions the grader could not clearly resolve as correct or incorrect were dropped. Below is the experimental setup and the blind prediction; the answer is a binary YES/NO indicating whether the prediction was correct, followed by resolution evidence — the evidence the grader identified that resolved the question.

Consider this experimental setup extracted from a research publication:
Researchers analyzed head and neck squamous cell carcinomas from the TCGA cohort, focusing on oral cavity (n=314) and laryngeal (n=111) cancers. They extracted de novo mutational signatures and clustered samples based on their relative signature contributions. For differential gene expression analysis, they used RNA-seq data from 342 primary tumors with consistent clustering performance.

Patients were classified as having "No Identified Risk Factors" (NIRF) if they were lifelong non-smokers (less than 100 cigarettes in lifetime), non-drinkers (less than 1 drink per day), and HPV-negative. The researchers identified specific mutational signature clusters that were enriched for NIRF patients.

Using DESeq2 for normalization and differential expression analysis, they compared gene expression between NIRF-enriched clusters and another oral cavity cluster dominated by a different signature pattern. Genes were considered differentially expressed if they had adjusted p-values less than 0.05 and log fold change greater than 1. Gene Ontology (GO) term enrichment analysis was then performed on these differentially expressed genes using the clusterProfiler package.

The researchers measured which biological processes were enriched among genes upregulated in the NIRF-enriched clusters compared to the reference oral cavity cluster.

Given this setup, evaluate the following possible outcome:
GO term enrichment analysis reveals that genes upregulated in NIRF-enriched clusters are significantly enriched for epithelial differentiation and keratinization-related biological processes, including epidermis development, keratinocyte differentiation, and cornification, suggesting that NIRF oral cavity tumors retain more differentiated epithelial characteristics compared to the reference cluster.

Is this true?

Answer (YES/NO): YES